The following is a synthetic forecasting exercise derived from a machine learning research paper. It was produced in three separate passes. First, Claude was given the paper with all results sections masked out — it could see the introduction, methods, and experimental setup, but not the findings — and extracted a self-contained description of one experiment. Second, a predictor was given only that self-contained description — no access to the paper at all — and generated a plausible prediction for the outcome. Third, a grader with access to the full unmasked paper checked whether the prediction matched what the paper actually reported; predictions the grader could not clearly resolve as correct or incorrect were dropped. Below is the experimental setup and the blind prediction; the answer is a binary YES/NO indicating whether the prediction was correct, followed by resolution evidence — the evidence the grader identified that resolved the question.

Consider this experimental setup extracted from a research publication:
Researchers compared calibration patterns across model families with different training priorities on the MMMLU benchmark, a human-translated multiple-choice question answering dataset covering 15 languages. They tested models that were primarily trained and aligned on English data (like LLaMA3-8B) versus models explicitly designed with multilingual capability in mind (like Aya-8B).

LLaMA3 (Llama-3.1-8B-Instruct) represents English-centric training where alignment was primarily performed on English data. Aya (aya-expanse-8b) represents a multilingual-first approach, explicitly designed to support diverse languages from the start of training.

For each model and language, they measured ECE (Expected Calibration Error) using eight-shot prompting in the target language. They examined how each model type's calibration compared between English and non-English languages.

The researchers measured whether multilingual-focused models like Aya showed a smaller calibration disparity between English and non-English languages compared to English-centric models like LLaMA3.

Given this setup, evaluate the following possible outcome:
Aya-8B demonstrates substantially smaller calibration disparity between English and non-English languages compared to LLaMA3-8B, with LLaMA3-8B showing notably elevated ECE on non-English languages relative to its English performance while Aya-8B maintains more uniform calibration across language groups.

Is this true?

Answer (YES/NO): YES